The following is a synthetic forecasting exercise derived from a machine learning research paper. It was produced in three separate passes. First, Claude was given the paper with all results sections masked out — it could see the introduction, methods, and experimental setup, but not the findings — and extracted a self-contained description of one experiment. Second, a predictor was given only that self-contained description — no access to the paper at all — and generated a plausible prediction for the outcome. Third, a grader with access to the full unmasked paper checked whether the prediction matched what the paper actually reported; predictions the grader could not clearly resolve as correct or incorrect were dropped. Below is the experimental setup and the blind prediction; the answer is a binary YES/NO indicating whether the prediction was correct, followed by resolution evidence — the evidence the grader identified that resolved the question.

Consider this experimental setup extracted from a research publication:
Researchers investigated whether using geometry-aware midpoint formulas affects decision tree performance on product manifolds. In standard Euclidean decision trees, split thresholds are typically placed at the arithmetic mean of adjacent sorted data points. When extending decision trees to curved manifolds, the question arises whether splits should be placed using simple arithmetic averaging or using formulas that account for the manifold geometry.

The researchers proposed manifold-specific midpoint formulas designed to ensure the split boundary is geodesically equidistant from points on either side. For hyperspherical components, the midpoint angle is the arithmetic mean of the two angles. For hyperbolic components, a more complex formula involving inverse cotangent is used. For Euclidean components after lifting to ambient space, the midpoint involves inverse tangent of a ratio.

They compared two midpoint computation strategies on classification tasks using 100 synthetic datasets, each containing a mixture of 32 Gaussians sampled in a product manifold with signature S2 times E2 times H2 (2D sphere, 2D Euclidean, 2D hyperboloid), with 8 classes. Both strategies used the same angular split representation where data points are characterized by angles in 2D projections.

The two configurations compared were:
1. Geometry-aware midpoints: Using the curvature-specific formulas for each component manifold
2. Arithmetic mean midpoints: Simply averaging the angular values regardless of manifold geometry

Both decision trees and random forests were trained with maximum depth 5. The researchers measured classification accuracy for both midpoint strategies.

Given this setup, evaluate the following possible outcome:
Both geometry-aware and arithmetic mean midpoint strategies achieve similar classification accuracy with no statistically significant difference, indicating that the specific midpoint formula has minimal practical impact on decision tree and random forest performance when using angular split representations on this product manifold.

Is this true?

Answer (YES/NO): YES